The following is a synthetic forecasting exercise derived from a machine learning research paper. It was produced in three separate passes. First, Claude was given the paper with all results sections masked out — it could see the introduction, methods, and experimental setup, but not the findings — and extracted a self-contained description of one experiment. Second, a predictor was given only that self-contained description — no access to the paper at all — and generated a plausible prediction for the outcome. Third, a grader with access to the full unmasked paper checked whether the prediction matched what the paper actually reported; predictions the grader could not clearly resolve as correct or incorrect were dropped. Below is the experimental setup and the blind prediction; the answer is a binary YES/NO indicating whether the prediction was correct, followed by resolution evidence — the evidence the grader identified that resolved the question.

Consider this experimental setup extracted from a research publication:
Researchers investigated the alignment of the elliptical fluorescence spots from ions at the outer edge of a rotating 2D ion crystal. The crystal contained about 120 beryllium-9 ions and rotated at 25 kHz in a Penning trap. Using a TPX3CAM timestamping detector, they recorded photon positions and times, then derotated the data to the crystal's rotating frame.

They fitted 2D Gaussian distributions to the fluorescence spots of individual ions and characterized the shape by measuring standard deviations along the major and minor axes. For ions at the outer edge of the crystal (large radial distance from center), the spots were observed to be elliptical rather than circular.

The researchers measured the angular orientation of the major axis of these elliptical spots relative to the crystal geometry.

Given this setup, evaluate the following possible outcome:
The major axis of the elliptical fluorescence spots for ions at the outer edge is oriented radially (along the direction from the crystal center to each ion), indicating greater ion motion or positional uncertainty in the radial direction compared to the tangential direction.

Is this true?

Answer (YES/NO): NO